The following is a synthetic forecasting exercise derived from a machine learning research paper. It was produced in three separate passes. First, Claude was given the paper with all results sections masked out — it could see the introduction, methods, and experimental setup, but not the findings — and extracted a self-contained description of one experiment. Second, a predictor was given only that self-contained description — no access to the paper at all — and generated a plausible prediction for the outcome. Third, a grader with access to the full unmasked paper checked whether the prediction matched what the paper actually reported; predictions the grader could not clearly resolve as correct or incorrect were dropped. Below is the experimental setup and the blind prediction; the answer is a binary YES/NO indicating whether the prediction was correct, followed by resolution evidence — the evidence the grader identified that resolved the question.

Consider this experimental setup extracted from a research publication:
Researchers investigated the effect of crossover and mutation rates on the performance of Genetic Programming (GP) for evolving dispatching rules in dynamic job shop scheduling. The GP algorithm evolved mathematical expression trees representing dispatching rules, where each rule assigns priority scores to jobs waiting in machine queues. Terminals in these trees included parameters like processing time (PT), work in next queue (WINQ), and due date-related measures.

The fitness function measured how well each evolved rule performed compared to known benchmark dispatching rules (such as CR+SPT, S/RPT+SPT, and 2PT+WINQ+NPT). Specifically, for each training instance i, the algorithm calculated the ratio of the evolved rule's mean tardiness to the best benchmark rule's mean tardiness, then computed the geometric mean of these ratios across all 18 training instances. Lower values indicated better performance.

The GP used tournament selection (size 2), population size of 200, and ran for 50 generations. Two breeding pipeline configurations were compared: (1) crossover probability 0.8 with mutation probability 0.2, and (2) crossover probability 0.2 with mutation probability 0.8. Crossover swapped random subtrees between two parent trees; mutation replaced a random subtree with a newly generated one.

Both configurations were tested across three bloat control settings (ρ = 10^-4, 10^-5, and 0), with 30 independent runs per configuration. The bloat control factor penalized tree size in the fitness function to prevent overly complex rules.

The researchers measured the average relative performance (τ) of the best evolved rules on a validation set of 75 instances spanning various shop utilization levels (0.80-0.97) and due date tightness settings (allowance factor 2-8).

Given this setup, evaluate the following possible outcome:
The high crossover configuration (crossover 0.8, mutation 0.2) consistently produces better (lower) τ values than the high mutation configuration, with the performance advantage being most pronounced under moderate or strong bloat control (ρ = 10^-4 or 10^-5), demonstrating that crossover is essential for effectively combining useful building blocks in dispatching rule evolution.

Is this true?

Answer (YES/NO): NO